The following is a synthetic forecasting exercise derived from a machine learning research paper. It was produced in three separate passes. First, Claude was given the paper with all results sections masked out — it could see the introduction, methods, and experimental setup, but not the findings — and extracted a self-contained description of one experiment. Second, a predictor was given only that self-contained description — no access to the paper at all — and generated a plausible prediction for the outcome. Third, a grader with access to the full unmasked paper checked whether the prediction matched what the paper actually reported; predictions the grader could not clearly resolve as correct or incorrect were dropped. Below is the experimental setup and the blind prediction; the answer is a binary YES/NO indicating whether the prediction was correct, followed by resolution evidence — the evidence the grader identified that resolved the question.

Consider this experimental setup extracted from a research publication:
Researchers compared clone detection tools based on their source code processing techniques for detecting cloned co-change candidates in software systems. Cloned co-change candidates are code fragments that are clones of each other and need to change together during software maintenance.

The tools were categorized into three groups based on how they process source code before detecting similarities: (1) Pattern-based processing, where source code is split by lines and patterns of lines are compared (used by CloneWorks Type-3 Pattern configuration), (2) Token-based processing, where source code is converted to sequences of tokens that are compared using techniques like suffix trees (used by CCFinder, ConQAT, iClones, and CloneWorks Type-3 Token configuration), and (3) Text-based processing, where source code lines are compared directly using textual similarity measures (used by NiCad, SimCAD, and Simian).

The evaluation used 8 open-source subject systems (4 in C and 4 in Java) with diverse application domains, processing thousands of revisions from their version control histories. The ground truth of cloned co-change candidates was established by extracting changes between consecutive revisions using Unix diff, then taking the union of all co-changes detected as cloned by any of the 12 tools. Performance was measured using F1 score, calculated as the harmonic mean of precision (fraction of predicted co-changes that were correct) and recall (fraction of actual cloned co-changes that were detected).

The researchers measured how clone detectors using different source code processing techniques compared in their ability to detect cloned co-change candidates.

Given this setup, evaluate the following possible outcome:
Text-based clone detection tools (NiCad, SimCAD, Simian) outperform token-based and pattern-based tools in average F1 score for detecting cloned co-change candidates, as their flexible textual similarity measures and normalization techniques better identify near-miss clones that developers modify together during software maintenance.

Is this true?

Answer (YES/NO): NO